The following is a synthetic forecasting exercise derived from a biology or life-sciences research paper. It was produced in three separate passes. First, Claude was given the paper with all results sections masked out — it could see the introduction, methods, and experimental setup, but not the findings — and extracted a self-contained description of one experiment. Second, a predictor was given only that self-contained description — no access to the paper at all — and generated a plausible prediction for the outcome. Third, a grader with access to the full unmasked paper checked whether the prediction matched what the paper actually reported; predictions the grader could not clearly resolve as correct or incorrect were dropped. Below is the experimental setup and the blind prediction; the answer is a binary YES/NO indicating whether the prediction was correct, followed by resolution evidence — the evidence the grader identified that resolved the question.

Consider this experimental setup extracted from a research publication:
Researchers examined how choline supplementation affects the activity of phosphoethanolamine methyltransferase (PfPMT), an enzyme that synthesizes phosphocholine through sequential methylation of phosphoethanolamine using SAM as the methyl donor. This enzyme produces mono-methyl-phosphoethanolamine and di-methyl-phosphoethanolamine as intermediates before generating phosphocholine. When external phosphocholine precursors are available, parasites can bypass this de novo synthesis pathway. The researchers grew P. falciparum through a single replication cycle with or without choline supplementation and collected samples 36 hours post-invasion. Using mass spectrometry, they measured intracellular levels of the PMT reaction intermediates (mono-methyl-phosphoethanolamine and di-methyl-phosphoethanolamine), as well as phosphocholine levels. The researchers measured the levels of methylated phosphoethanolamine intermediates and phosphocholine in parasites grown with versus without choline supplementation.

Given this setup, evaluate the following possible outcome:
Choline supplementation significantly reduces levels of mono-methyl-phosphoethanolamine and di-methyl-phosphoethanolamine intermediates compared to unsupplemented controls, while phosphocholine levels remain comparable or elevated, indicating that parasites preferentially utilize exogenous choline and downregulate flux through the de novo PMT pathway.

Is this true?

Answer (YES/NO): YES